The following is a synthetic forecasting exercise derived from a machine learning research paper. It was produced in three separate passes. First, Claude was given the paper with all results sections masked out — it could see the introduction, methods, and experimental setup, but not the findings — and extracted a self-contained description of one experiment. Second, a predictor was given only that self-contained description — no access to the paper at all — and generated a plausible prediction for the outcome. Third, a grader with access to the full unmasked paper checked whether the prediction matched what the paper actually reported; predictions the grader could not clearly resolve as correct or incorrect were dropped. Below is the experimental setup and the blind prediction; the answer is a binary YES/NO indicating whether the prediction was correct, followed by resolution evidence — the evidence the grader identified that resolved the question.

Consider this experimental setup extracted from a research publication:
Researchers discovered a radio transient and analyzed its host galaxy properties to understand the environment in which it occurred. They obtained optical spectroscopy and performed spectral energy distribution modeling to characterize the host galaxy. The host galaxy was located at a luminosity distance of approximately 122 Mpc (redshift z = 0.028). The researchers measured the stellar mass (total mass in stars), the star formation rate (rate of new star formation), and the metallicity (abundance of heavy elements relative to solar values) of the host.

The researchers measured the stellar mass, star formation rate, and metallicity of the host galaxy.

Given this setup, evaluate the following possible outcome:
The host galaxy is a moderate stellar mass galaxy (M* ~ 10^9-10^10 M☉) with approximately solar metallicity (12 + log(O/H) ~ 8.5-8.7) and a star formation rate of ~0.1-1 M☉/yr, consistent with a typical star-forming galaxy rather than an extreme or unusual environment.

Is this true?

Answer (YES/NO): NO